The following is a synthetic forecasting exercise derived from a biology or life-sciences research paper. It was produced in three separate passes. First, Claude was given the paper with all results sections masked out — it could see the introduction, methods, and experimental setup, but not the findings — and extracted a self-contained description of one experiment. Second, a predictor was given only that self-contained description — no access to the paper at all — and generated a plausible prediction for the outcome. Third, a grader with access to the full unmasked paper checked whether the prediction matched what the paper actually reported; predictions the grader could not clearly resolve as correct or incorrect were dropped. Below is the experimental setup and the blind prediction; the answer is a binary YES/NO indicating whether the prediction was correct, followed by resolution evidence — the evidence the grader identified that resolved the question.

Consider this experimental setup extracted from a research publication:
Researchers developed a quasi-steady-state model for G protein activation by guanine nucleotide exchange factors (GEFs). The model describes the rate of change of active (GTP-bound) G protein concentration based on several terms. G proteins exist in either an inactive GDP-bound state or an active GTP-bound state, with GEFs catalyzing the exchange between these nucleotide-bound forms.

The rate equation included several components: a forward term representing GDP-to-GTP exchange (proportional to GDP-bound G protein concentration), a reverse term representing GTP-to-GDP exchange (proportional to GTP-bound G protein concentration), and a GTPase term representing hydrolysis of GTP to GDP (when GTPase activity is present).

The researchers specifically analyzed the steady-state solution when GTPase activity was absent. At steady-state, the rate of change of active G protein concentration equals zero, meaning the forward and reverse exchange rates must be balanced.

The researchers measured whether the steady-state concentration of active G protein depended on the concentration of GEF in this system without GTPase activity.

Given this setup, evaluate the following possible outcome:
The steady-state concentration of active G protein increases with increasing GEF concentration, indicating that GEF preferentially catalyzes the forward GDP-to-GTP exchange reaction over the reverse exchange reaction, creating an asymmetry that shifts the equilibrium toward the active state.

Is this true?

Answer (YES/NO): NO